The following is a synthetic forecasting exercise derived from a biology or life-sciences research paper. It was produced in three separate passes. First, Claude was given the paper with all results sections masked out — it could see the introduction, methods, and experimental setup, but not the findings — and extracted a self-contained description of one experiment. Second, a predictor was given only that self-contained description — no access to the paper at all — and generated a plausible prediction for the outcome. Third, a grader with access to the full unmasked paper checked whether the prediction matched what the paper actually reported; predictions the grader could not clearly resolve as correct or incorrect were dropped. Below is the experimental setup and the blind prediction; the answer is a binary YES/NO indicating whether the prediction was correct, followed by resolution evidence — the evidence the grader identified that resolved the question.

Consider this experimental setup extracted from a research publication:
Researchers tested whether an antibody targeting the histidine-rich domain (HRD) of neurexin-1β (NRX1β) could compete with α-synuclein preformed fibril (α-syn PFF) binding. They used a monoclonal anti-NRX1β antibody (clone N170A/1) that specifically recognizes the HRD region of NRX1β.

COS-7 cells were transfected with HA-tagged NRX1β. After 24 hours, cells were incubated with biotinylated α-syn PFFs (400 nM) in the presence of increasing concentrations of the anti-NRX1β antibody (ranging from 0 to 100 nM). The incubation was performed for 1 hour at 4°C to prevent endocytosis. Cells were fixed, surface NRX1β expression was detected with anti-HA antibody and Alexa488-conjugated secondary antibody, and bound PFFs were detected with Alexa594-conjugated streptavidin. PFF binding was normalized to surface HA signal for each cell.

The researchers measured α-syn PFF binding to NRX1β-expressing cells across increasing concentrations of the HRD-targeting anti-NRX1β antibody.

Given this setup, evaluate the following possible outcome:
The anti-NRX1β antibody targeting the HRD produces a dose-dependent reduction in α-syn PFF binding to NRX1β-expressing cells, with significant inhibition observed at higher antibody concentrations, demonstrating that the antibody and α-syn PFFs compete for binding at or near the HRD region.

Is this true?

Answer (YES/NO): YES